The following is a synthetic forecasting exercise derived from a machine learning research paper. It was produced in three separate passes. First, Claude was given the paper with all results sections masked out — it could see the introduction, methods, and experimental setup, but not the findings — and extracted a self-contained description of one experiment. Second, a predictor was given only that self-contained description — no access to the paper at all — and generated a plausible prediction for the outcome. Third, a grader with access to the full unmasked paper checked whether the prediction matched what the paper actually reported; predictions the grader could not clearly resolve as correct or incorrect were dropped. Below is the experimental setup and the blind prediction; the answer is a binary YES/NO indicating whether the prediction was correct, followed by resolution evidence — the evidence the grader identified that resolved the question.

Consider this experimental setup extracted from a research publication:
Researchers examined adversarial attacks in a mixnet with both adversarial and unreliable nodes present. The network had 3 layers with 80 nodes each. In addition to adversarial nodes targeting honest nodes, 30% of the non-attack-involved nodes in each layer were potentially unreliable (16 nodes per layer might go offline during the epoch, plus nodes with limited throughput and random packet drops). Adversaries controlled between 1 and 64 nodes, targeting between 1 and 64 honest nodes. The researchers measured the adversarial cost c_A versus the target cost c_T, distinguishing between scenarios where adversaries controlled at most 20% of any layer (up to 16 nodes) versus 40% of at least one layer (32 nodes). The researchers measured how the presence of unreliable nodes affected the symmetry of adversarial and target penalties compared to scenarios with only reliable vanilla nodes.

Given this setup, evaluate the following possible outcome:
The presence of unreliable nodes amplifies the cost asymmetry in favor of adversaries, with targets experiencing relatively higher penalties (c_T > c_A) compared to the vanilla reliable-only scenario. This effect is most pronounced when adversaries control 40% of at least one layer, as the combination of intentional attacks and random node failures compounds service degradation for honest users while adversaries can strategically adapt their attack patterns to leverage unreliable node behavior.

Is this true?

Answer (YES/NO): NO